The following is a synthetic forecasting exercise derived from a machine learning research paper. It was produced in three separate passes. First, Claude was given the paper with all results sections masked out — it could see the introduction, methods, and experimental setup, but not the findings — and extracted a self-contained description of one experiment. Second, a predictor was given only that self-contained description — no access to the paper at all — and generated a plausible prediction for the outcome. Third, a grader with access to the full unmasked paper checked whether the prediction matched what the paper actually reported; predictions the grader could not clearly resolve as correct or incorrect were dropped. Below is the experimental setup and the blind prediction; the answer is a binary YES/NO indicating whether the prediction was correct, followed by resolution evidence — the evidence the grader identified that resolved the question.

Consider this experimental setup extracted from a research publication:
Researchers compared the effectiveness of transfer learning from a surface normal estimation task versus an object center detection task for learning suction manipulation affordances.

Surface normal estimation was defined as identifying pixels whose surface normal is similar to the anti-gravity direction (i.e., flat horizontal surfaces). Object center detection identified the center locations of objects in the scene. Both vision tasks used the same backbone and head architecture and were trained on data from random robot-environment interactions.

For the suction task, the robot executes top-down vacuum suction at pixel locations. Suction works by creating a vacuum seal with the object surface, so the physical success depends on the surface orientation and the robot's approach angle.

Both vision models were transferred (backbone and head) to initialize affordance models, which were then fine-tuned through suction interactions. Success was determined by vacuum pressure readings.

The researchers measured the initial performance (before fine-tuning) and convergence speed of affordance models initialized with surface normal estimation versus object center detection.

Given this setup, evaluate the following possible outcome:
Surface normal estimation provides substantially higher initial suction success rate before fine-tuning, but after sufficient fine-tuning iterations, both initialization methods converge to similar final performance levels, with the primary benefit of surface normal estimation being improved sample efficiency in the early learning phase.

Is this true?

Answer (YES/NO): NO